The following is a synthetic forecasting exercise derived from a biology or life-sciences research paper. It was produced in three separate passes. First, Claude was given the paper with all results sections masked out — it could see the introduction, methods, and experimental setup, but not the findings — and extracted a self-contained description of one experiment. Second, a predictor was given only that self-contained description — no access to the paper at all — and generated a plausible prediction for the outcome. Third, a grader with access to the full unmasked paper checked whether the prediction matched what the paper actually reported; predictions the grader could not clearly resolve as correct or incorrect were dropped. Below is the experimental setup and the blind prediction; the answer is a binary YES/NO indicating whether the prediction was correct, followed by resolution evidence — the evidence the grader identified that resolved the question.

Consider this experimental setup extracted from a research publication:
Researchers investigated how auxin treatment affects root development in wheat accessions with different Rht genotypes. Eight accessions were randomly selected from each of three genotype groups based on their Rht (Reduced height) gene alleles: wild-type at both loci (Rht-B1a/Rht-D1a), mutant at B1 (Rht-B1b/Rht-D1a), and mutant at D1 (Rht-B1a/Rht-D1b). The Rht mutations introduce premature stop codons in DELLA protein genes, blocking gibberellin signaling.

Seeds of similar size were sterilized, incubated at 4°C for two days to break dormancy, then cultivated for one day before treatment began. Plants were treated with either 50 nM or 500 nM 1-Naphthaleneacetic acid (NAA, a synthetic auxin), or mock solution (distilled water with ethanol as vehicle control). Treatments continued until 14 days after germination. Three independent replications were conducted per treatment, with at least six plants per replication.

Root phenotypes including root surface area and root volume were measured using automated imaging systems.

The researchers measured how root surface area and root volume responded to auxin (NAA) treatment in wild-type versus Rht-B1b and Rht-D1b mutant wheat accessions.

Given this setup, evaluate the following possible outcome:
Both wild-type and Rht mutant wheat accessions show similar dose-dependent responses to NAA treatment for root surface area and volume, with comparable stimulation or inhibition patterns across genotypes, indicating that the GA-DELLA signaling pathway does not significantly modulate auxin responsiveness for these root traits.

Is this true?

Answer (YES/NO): YES